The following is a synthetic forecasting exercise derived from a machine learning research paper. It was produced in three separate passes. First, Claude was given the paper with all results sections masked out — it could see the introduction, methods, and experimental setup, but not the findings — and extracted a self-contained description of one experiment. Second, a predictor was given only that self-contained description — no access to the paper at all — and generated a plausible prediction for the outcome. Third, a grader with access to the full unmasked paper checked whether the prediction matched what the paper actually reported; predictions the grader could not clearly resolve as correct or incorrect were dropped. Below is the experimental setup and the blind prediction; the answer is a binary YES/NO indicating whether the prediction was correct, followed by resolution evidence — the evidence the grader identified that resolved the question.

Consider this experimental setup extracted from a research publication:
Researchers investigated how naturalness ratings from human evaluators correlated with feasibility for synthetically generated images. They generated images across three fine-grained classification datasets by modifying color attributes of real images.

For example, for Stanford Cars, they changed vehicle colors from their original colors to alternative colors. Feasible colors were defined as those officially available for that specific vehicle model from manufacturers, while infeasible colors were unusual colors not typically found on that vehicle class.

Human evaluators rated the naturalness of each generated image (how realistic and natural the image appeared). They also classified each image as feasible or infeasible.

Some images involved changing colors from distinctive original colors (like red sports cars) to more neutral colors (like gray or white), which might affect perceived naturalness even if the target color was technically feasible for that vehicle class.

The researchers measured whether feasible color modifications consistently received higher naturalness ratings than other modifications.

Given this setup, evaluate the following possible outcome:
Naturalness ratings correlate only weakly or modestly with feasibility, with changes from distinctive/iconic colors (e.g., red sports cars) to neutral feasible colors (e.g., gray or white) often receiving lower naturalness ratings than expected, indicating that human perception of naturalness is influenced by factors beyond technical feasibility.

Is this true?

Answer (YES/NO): YES